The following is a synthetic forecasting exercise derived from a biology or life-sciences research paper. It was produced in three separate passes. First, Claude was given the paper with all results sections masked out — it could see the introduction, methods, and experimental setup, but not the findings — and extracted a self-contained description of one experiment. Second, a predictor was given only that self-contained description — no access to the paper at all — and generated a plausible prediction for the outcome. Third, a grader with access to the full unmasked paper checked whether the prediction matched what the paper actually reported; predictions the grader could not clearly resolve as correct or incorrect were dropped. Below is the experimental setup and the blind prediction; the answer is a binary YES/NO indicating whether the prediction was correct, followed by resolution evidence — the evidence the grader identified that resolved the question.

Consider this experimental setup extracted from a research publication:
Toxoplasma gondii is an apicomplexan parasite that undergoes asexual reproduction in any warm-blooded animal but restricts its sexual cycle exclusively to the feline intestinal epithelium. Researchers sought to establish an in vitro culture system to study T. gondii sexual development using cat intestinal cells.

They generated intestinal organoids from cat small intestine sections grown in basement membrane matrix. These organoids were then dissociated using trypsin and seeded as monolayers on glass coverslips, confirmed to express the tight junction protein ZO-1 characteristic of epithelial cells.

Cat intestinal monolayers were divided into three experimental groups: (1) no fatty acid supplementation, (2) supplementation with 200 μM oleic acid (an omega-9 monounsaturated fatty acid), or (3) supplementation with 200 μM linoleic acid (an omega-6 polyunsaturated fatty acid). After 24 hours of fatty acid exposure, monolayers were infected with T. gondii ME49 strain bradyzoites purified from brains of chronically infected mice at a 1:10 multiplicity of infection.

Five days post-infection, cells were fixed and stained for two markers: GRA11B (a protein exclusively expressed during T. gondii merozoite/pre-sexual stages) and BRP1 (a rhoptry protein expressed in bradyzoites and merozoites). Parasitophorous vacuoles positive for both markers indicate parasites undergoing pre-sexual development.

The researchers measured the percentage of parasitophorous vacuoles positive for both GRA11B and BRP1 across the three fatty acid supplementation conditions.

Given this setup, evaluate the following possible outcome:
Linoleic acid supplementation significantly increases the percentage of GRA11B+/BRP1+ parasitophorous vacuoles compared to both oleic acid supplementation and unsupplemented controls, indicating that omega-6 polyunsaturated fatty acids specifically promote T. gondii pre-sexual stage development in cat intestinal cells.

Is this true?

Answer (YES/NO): YES